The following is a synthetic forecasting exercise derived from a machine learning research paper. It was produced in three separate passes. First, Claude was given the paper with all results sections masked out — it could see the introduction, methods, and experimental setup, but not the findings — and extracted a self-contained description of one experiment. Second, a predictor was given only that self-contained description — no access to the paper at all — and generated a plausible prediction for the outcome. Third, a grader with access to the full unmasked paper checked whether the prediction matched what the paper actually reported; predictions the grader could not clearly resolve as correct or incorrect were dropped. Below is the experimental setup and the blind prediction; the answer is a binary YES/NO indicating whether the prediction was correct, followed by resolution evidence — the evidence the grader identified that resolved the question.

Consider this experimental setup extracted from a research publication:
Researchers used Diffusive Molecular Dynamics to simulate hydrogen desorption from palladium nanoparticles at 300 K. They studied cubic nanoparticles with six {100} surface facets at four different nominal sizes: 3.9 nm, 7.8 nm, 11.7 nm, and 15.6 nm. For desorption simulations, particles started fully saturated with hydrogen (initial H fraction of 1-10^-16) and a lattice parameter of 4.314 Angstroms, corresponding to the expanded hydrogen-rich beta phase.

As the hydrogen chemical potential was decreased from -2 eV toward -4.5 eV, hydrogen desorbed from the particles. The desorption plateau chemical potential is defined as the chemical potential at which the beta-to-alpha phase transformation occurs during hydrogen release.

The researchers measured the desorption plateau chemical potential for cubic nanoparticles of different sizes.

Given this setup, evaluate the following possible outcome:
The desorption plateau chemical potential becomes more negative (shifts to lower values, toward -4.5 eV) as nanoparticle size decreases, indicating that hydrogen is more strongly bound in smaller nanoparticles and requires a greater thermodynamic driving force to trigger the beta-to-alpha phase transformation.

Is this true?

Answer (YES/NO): NO